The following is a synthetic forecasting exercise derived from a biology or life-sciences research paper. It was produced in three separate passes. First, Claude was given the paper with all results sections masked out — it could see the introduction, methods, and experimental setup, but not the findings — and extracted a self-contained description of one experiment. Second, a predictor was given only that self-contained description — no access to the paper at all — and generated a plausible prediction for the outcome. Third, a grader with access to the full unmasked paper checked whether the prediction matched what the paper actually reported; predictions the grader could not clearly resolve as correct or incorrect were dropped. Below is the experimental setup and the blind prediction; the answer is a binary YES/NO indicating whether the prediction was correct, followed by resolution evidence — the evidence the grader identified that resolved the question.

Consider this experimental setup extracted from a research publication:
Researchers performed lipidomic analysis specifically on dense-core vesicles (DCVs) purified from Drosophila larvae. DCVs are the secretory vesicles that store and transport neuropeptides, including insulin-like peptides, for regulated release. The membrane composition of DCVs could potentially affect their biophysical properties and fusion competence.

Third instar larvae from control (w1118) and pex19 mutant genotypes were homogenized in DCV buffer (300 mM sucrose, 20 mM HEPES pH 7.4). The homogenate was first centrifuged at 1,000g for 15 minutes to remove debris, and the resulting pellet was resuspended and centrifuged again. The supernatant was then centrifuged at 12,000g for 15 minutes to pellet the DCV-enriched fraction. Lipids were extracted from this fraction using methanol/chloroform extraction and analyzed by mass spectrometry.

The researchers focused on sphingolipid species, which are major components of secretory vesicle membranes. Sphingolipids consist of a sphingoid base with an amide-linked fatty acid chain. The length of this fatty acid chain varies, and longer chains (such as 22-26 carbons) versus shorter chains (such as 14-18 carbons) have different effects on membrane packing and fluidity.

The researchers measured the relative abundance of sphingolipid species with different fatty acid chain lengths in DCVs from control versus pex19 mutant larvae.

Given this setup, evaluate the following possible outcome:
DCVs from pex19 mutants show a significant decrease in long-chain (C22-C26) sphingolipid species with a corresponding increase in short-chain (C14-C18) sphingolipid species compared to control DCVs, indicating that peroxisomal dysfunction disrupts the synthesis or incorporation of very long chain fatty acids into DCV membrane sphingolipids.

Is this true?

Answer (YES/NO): NO